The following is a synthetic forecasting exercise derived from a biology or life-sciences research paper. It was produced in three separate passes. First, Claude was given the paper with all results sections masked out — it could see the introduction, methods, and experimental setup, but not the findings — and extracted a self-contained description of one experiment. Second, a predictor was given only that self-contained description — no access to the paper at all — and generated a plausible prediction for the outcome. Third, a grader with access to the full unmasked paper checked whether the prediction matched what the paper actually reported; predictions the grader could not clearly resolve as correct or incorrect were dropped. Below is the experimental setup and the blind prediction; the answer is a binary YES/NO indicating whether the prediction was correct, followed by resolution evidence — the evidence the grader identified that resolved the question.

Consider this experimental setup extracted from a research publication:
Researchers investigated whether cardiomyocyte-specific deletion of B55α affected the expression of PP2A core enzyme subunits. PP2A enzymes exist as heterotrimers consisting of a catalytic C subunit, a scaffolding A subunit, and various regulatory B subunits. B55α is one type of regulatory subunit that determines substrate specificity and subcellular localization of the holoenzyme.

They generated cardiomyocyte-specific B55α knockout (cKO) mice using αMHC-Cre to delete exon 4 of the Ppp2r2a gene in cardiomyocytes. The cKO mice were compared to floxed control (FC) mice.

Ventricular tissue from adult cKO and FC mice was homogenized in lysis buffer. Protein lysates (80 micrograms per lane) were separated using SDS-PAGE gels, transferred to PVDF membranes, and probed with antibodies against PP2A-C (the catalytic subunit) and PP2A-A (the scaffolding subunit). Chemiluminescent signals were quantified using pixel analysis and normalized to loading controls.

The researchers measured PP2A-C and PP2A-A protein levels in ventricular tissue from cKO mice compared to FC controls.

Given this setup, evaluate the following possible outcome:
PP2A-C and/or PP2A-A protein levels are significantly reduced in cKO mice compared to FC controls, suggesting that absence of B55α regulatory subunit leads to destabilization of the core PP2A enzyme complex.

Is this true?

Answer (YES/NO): YES